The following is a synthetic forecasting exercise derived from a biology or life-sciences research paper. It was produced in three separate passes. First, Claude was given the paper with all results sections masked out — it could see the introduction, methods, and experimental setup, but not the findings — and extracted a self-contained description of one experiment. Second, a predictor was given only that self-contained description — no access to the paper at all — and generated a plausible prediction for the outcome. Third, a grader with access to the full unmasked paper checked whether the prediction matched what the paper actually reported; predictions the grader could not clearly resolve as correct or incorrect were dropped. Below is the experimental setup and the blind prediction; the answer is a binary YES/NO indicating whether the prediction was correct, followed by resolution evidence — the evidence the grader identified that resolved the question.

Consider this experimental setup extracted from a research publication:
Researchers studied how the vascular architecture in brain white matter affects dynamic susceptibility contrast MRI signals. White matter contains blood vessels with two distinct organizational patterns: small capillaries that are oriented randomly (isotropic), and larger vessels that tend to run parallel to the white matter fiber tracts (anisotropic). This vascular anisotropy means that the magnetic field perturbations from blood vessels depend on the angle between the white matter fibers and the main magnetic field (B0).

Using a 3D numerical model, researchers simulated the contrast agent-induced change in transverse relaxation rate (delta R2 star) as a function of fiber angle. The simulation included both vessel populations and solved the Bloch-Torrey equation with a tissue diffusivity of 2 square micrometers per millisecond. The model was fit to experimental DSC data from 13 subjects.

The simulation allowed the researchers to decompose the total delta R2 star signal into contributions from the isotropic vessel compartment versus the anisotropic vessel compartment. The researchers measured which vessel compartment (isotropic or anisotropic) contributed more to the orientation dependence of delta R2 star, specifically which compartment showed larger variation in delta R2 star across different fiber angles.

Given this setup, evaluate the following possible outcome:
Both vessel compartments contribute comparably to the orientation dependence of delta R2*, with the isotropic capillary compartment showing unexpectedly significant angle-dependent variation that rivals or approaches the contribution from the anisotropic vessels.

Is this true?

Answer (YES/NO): NO